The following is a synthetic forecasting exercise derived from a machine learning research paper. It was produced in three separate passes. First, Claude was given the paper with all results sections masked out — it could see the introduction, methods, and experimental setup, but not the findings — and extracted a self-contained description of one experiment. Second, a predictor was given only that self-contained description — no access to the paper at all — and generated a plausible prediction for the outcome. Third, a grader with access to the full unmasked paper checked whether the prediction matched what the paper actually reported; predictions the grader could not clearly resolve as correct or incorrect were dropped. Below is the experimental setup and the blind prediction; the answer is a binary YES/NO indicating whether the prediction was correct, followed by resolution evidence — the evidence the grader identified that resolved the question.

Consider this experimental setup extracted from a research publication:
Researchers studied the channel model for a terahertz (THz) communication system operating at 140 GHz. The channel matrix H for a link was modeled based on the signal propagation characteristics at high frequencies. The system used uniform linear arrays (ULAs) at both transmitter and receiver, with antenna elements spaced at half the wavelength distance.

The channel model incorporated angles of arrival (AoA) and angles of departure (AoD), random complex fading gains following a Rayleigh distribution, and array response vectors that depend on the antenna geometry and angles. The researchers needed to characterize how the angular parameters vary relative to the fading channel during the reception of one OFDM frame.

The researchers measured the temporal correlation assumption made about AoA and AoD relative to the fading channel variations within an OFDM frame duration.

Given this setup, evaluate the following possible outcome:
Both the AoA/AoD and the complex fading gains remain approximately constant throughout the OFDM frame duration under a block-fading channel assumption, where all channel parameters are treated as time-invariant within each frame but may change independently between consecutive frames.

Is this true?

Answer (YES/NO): NO